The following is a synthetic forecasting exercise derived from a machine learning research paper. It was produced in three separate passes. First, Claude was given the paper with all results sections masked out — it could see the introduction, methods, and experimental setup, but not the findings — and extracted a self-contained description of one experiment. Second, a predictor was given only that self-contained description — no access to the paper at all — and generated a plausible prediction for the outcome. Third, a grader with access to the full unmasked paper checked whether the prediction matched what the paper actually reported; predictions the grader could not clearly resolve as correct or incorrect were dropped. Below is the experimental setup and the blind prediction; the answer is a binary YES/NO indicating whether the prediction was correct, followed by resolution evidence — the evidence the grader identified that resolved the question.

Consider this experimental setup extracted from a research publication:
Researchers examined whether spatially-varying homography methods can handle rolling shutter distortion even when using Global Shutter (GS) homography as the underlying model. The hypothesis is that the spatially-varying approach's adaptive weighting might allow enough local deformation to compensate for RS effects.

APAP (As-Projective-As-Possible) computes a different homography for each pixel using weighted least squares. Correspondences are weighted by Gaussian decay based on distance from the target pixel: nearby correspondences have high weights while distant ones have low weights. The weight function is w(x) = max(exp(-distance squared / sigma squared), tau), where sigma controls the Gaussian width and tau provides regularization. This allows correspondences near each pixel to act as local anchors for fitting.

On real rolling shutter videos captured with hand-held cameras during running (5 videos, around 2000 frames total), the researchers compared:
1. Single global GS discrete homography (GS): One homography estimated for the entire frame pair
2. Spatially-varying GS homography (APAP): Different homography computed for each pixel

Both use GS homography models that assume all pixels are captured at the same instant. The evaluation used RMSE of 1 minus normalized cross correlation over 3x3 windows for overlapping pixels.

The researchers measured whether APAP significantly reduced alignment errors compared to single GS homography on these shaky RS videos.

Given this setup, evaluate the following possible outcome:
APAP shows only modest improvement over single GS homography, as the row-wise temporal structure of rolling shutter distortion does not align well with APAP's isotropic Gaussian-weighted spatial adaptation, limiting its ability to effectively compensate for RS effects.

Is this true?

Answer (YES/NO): NO